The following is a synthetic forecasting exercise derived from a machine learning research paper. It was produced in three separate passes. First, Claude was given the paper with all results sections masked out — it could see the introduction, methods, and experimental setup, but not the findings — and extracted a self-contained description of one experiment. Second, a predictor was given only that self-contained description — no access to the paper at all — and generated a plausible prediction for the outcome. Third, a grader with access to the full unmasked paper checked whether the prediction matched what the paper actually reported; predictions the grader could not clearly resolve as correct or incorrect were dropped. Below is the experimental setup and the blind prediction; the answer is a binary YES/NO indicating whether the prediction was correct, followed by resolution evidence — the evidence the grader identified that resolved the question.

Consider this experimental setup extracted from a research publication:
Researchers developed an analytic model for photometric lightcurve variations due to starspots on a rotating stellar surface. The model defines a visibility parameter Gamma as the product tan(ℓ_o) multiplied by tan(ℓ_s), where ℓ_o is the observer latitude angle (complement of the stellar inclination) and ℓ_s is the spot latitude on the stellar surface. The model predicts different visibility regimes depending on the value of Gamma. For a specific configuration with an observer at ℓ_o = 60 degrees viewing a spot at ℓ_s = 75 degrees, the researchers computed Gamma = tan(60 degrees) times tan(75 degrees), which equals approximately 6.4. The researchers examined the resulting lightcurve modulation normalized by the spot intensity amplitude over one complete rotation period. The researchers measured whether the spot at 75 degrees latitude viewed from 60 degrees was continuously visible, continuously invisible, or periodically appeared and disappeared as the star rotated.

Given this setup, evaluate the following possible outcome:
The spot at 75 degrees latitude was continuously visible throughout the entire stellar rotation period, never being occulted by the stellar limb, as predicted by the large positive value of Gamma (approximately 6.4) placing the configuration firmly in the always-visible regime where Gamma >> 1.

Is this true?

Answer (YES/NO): YES